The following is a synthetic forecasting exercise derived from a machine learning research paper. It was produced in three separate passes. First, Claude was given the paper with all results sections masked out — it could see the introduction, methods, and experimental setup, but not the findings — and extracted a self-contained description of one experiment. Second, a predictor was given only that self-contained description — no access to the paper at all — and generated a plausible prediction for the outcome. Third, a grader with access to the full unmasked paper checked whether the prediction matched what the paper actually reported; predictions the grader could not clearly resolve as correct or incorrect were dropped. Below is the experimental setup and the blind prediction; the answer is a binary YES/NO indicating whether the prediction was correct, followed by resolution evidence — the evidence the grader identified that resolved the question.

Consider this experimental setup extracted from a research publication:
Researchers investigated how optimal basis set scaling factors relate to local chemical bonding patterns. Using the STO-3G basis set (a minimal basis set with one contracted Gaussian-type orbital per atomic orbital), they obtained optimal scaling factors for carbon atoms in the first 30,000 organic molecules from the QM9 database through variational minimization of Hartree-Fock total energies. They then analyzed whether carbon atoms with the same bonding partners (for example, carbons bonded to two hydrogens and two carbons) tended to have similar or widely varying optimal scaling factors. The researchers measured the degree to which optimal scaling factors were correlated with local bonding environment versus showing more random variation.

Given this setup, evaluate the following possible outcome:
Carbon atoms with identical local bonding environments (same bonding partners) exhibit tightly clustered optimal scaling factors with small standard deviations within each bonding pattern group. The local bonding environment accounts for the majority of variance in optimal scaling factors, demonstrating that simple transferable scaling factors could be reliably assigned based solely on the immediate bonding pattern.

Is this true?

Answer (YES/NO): NO